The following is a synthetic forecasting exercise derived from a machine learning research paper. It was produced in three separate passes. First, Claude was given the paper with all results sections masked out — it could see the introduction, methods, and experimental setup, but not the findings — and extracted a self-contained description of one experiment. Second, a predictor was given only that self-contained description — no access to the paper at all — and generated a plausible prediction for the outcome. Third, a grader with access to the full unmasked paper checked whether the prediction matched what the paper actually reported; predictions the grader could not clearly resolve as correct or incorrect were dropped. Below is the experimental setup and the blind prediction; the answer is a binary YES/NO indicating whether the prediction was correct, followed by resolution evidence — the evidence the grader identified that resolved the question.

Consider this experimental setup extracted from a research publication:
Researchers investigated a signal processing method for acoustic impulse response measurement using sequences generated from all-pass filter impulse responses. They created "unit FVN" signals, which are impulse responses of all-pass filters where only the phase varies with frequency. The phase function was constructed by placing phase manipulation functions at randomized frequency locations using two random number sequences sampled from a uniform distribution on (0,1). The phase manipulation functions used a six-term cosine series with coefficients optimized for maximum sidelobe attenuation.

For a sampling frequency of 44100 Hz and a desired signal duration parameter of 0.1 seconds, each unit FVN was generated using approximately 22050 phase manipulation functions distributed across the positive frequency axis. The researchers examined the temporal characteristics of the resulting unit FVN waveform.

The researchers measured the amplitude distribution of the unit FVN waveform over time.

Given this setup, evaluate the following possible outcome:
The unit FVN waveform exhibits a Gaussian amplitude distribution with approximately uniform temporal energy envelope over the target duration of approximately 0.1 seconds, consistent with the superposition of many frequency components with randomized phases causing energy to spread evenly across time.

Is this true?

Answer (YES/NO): NO